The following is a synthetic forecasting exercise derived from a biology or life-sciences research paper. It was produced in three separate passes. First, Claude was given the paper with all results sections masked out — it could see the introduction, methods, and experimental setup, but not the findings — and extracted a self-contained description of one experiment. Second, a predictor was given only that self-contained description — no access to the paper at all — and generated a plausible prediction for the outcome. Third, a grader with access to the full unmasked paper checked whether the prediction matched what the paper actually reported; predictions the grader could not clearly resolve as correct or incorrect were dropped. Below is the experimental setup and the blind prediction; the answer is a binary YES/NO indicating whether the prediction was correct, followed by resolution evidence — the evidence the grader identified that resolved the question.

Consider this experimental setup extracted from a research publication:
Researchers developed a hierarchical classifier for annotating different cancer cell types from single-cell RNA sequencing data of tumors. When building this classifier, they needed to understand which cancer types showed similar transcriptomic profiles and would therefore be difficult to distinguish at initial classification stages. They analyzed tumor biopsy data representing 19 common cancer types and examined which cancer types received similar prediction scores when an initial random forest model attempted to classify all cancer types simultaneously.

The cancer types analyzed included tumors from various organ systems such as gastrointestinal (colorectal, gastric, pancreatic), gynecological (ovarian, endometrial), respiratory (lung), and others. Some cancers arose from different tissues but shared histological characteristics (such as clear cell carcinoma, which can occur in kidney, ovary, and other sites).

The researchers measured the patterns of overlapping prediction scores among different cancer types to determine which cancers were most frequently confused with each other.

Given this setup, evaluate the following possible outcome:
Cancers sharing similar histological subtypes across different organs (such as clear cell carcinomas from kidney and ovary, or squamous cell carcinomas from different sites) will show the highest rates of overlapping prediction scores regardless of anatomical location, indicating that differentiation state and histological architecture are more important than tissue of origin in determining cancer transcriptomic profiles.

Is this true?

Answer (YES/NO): NO